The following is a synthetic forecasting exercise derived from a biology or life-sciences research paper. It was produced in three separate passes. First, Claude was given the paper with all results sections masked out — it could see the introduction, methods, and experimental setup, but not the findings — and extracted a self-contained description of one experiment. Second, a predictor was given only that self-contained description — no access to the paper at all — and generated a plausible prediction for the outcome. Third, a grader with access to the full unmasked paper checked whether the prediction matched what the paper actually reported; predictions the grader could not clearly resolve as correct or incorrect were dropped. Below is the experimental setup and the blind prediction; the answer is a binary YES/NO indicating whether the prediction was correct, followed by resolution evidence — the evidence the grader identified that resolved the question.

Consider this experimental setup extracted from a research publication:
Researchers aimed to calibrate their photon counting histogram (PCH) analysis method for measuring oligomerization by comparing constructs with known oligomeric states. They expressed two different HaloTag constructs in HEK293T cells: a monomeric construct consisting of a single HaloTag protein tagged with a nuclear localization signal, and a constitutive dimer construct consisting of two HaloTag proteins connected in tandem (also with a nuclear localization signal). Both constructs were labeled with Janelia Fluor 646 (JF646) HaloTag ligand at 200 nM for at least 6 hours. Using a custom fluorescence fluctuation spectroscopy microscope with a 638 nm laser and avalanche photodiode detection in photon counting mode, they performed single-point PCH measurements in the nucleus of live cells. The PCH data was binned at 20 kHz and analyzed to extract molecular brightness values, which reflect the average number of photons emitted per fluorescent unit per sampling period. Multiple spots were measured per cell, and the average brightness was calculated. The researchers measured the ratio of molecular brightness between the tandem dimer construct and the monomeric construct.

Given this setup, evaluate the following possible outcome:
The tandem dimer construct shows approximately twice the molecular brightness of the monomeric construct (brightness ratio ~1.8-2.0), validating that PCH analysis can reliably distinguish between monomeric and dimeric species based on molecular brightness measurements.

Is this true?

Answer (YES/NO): NO